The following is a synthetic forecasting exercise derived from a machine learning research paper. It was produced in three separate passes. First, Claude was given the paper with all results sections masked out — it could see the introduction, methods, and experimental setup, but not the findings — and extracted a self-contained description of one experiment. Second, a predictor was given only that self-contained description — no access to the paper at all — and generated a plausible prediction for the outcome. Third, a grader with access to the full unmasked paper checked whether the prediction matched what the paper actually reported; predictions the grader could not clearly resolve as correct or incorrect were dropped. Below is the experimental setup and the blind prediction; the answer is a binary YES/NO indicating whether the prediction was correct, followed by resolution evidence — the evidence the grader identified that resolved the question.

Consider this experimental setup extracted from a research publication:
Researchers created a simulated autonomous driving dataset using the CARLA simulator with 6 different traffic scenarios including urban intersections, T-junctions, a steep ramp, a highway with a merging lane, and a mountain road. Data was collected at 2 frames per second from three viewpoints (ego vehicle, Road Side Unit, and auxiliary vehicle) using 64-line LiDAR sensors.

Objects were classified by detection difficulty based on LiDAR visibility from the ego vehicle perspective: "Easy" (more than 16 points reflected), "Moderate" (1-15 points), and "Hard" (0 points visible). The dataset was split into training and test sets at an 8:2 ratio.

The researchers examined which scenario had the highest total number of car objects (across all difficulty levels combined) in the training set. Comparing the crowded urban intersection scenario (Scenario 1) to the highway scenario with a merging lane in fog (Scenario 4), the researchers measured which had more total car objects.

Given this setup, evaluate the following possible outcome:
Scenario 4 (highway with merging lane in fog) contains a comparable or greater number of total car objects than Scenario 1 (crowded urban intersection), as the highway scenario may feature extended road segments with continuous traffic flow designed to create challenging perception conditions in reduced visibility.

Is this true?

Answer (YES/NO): YES